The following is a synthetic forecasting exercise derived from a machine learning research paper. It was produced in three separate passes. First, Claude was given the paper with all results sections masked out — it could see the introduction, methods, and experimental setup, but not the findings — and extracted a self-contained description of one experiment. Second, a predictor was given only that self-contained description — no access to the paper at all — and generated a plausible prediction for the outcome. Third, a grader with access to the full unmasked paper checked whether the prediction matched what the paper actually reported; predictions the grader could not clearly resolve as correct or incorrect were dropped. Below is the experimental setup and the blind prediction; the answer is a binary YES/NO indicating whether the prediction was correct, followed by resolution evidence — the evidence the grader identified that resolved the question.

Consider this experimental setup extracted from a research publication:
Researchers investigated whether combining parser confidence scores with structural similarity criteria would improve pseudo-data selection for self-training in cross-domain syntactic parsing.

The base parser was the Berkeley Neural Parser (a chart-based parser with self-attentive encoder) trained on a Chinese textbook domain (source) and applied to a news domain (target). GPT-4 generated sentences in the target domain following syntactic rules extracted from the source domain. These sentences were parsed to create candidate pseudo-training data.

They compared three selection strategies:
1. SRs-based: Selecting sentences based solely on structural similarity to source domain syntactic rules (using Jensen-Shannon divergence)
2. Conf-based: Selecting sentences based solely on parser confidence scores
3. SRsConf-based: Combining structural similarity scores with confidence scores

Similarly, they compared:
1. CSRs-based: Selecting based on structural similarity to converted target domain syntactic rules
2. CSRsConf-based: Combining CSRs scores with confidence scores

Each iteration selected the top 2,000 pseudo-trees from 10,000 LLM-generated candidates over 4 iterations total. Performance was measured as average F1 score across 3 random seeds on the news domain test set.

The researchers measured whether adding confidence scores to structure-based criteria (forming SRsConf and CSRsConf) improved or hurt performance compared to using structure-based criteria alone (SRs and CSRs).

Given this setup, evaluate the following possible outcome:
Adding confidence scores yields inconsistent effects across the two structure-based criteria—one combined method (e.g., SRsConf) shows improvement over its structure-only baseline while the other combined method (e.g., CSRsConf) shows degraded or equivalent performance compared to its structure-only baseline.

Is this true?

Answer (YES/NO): NO